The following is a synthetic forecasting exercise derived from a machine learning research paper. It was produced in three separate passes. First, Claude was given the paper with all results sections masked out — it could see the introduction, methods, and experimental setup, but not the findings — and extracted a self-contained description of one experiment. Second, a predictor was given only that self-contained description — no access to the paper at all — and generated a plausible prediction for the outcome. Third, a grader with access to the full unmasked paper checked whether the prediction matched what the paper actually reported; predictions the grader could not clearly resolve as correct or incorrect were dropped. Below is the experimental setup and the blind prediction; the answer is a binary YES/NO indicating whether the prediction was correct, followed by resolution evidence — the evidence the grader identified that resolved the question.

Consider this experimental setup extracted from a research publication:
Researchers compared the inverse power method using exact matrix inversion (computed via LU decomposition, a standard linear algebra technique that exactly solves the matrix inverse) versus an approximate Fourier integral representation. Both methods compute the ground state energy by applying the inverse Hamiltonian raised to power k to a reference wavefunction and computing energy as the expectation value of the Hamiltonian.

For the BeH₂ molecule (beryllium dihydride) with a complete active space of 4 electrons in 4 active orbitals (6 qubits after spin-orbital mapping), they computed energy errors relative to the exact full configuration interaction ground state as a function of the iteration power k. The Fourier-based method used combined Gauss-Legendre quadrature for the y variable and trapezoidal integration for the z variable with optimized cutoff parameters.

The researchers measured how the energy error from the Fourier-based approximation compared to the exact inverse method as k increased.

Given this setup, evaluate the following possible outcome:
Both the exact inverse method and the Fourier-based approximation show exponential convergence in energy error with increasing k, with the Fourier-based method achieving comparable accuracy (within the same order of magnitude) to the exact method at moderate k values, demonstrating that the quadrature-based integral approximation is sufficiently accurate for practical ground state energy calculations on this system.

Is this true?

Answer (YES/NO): NO